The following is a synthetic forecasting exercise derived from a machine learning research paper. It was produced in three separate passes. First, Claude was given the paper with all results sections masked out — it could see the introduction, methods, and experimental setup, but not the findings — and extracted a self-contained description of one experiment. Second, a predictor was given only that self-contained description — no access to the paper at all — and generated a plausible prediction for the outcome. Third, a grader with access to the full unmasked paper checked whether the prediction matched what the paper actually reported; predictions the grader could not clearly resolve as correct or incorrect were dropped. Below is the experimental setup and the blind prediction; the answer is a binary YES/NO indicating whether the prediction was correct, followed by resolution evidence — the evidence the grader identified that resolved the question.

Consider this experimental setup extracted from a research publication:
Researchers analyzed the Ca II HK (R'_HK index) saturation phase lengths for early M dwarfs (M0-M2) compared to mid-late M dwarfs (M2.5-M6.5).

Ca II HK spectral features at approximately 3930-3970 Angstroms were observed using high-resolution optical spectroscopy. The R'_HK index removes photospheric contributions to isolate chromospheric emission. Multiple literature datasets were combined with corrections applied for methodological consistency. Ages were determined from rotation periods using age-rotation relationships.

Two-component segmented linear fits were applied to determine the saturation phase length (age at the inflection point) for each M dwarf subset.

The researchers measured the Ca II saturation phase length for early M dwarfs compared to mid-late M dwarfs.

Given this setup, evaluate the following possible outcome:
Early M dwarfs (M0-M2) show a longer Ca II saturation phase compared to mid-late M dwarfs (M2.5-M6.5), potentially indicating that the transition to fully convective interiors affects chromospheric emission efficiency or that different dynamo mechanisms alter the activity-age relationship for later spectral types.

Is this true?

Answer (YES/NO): NO